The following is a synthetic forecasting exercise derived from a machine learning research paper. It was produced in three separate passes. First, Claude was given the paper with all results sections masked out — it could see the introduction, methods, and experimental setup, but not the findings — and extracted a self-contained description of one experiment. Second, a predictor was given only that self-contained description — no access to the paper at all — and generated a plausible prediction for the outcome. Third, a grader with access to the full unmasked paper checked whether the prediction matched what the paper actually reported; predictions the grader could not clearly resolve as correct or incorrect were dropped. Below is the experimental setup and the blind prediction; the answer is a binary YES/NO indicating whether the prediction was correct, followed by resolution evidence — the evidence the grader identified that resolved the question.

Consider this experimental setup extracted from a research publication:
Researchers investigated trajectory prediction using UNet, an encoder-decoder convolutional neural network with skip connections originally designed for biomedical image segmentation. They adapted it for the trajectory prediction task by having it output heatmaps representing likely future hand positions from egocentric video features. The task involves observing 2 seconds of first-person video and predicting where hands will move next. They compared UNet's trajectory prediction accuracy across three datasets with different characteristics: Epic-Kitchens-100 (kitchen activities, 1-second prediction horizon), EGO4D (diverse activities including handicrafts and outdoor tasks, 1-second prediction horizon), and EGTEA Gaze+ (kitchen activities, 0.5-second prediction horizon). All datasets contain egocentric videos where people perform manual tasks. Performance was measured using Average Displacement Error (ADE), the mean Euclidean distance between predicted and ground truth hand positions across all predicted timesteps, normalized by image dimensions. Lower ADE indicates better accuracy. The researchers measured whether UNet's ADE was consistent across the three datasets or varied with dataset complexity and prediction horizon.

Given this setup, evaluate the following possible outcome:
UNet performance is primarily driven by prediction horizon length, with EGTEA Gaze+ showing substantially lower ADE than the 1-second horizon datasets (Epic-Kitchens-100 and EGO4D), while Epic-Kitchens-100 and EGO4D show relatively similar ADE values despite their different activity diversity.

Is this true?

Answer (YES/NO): NO